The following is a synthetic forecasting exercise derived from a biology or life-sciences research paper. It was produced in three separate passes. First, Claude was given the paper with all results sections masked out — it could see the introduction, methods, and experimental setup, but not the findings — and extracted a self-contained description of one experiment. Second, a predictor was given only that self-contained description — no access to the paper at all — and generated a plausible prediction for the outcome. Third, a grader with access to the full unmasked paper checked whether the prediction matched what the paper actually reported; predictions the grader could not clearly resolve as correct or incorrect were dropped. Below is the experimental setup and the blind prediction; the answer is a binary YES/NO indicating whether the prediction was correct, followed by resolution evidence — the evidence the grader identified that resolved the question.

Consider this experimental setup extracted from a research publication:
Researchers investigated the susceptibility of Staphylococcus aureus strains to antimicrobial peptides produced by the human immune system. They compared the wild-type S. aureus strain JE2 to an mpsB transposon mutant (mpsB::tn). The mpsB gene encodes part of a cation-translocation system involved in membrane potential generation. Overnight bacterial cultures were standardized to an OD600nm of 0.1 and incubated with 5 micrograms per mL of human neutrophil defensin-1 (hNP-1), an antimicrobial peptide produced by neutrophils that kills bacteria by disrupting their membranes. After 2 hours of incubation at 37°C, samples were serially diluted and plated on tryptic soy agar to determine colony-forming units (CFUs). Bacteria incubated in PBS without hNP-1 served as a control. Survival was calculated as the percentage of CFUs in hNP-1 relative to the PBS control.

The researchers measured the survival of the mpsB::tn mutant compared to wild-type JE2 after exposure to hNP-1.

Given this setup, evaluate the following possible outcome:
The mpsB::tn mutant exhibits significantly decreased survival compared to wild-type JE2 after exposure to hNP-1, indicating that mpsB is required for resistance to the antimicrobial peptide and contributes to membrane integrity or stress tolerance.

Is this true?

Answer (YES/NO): NO